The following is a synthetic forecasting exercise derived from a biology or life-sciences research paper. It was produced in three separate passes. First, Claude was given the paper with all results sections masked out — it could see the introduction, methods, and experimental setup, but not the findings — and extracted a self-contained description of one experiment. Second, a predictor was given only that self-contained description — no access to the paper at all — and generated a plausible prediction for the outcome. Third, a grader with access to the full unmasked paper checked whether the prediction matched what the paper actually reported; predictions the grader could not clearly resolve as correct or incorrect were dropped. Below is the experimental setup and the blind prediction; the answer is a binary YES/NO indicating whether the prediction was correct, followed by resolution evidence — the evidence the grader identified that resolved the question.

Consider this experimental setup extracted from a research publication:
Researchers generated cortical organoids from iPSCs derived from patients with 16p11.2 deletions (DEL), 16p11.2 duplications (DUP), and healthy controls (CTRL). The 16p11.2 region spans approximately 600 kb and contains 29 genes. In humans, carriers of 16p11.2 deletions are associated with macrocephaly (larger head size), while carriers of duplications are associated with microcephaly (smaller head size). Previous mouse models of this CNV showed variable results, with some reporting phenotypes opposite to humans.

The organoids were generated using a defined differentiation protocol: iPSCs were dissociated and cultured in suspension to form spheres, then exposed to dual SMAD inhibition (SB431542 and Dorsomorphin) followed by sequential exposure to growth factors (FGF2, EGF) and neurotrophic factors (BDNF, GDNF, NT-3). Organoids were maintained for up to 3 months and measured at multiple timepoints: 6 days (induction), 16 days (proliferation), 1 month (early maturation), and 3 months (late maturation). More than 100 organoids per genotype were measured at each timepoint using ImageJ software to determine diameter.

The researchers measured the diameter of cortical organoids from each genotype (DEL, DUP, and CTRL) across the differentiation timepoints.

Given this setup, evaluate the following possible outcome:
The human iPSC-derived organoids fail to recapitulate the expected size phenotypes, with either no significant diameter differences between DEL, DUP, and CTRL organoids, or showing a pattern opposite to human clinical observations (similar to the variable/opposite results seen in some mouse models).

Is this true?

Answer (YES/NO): NO